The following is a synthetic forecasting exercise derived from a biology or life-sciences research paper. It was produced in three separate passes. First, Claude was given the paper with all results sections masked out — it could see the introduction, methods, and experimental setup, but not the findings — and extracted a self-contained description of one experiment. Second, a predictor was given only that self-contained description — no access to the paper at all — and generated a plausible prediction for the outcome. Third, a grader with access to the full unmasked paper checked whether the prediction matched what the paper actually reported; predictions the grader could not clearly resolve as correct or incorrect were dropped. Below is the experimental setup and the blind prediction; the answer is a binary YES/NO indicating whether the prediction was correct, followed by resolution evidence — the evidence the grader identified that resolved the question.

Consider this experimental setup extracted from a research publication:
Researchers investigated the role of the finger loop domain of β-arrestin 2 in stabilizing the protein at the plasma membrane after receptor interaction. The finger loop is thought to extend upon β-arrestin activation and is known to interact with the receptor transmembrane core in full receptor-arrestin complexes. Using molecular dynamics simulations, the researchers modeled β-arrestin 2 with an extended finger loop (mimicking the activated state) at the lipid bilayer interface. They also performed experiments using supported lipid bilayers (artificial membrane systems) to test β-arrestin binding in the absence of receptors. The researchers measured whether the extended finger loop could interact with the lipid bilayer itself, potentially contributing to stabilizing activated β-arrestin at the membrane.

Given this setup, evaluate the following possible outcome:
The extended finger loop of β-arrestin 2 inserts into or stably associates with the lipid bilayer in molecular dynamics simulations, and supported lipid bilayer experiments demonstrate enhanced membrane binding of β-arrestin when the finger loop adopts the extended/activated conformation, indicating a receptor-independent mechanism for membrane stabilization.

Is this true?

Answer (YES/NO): NO